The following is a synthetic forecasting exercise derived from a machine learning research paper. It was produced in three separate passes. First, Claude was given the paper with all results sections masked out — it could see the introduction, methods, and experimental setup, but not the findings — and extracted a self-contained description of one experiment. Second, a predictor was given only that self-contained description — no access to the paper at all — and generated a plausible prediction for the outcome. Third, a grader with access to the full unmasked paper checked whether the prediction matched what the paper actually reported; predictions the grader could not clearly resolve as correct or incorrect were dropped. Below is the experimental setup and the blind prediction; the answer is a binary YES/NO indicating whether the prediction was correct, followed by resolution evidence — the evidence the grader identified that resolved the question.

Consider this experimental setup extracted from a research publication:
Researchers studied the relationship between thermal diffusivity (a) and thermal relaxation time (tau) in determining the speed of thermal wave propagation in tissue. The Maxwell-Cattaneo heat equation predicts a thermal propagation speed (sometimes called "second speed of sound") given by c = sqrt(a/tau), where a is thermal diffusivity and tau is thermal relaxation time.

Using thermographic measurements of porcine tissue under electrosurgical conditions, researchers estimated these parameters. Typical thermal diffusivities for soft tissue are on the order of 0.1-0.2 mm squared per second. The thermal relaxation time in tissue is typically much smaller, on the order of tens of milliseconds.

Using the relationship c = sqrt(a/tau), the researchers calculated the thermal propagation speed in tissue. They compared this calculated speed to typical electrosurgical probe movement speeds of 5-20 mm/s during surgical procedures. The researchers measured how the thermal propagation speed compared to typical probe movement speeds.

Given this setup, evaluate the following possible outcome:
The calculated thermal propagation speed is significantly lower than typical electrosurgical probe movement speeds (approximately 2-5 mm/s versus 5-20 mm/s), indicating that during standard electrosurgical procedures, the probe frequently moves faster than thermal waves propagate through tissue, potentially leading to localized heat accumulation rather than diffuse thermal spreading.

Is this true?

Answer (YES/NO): NO